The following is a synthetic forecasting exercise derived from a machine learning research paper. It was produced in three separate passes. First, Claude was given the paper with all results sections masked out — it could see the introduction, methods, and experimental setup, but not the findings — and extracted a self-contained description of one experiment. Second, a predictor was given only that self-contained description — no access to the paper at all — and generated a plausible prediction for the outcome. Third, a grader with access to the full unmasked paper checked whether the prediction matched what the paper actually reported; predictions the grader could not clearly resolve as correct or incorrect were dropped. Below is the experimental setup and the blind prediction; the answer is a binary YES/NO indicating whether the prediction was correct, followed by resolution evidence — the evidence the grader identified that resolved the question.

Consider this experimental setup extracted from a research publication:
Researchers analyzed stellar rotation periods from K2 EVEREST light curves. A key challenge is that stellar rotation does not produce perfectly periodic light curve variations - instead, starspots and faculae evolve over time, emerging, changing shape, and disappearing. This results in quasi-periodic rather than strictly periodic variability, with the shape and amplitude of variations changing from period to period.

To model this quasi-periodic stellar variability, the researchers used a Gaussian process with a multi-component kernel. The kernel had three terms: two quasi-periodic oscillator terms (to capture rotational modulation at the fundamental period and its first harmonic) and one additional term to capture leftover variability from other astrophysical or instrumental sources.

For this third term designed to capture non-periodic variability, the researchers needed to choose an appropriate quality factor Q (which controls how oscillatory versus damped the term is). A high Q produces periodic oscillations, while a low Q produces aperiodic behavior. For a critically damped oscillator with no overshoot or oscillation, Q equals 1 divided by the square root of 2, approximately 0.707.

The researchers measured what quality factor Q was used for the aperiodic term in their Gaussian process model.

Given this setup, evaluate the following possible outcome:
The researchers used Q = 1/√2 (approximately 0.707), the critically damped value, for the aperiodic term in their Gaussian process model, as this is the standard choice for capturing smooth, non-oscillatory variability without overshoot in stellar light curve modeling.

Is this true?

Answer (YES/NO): YES